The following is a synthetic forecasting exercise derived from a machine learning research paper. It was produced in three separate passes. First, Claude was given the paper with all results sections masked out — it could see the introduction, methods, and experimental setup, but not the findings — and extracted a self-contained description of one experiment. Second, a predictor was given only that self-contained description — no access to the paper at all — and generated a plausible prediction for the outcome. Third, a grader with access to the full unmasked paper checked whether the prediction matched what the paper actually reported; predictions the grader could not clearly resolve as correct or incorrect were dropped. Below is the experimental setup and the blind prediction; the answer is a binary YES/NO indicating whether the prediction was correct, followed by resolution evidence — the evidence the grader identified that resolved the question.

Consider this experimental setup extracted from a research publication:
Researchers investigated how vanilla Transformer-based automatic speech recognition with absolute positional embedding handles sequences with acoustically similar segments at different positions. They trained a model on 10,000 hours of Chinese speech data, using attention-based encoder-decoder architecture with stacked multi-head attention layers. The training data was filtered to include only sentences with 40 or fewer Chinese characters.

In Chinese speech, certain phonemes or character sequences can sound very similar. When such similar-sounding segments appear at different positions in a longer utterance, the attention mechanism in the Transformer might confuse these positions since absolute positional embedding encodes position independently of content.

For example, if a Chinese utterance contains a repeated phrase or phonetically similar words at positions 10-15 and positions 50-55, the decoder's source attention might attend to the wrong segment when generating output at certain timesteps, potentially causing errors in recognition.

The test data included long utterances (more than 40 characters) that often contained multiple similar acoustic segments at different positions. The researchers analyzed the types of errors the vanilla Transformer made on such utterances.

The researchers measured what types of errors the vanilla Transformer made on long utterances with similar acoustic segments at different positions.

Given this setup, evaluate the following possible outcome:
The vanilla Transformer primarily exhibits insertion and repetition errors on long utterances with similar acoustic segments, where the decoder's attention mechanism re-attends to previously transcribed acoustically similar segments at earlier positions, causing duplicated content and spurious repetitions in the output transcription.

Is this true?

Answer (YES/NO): NO